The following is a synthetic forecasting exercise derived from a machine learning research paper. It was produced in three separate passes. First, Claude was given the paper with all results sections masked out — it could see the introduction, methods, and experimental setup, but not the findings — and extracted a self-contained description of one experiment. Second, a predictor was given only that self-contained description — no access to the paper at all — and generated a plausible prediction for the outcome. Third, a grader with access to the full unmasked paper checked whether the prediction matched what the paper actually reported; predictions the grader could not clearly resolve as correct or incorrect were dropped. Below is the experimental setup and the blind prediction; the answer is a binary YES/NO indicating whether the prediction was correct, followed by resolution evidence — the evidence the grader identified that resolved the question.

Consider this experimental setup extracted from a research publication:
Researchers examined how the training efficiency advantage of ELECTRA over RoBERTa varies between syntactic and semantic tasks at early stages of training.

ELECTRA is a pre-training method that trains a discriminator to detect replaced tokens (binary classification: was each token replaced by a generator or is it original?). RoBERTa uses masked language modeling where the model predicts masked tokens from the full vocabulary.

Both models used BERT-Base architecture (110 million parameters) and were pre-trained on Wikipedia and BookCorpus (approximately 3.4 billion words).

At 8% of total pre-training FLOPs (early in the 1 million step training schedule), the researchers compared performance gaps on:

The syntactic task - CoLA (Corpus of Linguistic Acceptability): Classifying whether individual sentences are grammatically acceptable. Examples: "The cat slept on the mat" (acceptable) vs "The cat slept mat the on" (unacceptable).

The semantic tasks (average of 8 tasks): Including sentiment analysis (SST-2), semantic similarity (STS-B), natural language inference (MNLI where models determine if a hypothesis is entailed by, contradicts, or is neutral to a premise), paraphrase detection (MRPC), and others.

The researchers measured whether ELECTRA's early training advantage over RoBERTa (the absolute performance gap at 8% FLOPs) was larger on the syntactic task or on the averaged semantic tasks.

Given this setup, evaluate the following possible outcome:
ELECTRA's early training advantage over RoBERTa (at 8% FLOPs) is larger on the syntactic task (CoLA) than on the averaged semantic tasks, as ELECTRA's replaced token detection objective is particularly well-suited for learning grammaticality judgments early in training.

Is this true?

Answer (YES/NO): YES